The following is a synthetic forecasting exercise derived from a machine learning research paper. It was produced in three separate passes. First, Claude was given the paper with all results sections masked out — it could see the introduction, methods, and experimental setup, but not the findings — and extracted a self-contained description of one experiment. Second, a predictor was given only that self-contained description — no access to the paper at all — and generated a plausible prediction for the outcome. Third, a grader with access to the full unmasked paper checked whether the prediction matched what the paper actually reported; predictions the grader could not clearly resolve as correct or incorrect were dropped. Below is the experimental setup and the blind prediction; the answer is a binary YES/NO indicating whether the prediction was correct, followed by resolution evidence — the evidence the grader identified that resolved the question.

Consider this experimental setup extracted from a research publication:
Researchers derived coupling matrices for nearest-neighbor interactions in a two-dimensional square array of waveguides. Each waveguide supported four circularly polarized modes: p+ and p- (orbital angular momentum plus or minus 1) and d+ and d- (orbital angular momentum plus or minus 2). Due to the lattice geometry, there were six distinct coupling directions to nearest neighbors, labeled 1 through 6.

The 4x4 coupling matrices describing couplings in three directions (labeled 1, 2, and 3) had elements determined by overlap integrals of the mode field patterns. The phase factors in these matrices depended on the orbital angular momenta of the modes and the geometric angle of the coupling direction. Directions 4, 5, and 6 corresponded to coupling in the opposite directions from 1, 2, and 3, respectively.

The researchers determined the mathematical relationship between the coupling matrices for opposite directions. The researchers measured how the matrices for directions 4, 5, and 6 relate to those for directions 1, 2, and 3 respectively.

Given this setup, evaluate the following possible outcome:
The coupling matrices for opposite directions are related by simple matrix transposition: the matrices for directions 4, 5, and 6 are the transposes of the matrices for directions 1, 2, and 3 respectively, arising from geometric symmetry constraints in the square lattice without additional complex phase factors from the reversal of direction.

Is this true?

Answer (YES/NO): NO